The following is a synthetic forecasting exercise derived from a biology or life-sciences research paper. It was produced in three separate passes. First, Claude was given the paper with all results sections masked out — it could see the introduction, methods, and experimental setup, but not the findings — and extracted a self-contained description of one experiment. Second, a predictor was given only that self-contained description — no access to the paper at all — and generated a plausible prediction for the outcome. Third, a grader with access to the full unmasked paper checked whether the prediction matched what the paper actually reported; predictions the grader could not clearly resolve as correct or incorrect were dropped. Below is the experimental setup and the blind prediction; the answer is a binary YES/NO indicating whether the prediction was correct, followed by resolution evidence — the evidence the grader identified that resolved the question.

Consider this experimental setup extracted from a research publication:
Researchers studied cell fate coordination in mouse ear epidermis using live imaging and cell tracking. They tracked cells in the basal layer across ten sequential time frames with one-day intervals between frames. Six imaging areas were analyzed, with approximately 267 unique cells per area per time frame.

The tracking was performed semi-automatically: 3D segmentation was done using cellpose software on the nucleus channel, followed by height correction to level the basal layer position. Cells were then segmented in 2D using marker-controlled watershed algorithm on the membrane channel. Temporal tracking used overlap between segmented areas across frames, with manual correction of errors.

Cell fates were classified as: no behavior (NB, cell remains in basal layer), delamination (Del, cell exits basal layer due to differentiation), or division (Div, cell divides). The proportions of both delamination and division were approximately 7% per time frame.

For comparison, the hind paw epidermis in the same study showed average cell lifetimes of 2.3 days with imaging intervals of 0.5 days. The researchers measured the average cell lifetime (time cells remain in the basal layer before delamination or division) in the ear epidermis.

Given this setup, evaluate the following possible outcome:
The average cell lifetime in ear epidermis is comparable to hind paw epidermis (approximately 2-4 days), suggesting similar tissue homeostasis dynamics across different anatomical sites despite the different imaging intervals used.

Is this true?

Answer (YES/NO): NO